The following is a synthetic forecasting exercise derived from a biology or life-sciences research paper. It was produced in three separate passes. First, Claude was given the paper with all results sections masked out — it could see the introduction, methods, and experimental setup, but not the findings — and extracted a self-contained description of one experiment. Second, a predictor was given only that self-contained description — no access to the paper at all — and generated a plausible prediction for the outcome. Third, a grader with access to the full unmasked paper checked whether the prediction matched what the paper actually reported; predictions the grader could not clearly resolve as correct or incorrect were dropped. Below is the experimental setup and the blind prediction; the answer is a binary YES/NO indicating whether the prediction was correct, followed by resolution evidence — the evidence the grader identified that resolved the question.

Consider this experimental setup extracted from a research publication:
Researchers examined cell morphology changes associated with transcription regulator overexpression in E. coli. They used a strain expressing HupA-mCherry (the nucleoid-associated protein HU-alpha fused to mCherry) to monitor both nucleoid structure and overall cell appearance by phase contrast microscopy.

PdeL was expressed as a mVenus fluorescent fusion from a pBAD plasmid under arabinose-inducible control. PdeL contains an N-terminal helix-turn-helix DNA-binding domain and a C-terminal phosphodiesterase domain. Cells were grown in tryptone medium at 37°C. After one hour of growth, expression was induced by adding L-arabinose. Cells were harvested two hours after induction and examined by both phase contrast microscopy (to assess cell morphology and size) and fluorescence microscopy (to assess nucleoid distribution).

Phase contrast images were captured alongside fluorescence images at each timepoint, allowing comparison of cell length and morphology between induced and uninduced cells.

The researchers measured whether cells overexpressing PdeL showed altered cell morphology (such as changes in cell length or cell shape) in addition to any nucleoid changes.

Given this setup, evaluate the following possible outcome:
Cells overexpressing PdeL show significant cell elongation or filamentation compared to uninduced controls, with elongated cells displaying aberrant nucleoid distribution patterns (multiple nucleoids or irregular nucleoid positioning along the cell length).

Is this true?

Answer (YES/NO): NO